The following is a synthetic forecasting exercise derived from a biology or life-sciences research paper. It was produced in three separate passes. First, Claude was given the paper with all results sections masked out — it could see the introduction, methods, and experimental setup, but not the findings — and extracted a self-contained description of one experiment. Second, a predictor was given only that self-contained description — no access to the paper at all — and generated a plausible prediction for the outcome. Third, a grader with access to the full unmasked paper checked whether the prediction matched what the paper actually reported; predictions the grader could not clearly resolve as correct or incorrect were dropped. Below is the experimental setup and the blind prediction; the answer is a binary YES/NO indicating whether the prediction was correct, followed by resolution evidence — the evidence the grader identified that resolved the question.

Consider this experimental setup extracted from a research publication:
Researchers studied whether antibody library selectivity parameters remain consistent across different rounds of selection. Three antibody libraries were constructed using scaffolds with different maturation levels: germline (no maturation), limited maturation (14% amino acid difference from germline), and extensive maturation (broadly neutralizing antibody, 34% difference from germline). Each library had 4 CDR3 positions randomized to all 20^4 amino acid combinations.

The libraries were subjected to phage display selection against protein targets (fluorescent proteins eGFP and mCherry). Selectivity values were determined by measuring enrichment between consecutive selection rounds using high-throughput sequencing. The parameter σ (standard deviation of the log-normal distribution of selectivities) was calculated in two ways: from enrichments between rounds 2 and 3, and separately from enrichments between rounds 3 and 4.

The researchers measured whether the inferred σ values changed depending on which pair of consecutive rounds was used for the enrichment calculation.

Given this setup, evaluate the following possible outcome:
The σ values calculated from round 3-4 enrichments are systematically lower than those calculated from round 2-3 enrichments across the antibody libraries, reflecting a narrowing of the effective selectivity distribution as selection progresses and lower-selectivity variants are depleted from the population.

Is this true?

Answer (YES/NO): NO